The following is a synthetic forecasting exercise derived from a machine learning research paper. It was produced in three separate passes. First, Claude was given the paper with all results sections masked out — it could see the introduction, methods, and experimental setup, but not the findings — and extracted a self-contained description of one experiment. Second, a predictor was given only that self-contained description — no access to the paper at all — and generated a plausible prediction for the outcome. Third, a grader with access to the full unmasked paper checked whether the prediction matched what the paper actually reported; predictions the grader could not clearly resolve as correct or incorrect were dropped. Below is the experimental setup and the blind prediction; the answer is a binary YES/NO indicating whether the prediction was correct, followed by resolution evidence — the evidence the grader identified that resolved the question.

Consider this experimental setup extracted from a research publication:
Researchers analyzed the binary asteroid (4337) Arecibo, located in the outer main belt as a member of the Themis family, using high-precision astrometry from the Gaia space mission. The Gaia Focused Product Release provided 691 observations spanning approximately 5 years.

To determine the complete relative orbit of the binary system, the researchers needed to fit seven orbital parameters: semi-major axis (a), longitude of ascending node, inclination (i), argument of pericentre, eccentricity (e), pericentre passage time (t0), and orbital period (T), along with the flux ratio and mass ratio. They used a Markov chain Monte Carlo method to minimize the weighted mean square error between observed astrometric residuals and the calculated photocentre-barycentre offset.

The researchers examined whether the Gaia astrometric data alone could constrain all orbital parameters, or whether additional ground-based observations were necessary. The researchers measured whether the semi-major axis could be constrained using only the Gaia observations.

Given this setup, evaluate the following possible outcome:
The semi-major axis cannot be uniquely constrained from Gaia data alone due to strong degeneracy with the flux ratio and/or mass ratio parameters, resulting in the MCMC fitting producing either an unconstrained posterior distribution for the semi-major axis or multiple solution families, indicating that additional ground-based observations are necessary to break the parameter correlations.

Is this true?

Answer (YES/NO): NO